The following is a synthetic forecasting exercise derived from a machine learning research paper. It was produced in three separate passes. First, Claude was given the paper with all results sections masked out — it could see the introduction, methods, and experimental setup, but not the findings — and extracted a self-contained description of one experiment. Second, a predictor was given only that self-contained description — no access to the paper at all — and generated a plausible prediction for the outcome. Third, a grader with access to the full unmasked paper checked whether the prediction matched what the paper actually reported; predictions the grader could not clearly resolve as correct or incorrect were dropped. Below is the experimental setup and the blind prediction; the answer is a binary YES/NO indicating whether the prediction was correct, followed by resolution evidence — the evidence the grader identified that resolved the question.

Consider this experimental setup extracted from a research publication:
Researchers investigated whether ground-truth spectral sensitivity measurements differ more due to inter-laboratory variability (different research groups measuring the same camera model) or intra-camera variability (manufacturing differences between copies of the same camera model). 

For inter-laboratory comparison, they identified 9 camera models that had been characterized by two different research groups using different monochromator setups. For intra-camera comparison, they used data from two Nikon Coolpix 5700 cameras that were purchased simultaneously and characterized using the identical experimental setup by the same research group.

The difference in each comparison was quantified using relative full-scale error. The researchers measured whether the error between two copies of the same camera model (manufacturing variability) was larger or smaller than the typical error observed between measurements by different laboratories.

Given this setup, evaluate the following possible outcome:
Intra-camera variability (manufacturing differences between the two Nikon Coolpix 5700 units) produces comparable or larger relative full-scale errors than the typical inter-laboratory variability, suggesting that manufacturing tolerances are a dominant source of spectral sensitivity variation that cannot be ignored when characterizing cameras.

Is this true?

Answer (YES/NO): NO